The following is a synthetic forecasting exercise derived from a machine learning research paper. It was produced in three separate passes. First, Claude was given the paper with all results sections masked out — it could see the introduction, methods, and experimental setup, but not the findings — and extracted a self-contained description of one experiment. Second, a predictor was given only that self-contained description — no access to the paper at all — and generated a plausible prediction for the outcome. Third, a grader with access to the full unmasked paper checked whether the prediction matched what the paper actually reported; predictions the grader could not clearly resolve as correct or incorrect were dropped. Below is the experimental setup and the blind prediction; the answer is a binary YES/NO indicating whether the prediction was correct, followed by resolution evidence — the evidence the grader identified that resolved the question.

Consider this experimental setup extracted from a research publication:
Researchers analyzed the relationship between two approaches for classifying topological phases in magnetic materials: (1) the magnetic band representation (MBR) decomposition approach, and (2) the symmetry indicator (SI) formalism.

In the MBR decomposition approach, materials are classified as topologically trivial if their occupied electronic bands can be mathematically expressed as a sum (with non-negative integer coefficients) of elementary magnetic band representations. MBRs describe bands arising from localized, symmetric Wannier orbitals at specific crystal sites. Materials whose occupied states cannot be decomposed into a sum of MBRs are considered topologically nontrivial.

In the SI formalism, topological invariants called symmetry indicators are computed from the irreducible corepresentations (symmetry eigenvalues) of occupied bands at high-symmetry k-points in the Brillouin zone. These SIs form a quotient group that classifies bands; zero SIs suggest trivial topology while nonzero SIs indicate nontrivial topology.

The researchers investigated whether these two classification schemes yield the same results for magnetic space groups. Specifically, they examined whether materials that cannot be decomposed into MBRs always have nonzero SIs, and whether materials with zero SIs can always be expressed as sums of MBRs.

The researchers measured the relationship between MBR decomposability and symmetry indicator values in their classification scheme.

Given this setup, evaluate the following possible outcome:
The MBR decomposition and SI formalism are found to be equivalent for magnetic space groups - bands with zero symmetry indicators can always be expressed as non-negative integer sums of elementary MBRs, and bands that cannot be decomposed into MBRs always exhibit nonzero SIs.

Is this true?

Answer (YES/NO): YES